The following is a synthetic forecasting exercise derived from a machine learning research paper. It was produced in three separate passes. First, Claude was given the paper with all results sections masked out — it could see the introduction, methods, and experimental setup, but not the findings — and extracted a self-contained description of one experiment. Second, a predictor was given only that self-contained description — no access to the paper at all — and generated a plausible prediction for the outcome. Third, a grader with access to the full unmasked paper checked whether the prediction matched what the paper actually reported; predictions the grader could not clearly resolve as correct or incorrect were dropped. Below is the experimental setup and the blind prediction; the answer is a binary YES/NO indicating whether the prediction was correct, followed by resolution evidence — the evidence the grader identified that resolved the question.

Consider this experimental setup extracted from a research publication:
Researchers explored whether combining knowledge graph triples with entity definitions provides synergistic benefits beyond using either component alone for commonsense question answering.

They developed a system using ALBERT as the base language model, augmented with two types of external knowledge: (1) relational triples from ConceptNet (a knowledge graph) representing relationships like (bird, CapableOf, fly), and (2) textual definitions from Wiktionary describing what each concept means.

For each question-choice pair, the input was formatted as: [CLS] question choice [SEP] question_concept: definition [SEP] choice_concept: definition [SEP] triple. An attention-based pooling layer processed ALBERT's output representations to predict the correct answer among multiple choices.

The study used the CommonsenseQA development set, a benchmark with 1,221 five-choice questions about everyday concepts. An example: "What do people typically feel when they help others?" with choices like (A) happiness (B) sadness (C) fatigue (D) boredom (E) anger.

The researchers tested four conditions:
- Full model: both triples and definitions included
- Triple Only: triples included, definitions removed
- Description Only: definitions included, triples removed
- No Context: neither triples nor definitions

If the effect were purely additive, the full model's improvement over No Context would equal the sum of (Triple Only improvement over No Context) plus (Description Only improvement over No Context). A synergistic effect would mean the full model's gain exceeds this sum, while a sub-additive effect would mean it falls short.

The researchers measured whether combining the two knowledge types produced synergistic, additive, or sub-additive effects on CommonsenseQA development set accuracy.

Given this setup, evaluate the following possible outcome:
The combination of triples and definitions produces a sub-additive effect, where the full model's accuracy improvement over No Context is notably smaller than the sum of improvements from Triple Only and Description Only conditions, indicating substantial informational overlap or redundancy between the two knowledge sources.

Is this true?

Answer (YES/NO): NO